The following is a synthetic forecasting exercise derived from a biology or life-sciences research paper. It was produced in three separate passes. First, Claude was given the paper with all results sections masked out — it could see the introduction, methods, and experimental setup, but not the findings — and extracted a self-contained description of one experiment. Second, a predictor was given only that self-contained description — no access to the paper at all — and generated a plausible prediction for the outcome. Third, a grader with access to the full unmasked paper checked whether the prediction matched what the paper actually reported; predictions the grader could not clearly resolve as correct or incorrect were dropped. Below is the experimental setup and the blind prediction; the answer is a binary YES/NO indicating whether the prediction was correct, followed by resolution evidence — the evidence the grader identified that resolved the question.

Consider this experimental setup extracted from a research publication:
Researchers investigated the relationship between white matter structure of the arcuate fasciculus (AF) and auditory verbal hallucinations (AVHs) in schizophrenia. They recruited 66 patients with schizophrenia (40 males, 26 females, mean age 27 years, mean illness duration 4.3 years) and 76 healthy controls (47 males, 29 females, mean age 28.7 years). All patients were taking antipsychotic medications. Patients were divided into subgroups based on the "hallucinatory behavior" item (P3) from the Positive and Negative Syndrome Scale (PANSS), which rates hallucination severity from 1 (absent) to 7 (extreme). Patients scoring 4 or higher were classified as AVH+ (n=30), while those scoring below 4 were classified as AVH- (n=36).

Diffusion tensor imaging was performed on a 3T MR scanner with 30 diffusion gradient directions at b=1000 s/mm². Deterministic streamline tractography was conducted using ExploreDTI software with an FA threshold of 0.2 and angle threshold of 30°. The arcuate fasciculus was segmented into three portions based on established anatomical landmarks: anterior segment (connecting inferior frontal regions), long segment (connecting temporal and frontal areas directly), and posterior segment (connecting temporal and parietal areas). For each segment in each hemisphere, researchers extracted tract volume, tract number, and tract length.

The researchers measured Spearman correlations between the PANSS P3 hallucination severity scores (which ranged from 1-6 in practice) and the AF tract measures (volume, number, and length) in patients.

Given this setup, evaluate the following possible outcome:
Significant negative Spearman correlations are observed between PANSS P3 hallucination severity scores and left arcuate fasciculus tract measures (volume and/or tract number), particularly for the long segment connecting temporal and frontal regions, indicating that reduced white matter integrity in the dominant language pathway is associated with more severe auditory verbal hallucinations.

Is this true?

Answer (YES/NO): NO